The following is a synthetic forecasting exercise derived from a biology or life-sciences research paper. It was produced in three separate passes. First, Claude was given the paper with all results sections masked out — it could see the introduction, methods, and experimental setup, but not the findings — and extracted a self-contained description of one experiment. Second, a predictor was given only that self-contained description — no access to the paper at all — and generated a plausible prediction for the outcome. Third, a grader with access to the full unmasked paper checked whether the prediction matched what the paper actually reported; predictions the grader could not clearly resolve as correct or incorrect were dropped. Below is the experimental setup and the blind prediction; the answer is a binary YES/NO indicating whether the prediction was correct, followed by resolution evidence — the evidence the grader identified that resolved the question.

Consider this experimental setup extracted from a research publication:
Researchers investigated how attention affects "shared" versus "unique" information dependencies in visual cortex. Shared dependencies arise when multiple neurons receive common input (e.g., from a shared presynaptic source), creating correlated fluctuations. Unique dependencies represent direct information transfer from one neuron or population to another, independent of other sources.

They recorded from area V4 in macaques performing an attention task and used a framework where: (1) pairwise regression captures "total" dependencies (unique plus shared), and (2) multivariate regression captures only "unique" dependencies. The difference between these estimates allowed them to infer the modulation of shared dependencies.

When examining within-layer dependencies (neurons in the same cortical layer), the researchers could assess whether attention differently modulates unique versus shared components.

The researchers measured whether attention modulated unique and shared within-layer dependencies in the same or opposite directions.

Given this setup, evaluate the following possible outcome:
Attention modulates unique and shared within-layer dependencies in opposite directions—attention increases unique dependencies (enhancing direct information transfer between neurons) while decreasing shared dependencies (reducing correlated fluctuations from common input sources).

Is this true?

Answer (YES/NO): YES